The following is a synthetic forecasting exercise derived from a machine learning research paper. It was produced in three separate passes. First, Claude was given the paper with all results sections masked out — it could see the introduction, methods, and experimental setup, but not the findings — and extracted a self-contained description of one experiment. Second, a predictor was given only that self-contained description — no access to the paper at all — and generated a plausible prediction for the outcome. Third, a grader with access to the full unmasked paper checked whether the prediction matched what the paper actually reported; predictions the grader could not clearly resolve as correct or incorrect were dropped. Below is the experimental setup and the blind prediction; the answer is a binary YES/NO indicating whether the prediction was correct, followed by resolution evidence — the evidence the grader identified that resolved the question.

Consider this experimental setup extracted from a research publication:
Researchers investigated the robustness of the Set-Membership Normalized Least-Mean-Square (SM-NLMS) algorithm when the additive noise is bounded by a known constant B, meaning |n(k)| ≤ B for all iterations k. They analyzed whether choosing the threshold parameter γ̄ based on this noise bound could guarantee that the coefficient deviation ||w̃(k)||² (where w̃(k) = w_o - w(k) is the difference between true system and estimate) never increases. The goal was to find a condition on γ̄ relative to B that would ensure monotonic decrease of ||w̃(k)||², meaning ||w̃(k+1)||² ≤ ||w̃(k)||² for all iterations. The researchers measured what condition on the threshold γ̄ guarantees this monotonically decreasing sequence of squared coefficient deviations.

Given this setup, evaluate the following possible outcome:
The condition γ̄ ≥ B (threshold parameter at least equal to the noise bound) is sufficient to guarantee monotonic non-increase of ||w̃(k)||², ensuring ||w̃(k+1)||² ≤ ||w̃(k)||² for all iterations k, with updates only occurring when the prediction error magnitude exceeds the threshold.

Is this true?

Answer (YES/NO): NO